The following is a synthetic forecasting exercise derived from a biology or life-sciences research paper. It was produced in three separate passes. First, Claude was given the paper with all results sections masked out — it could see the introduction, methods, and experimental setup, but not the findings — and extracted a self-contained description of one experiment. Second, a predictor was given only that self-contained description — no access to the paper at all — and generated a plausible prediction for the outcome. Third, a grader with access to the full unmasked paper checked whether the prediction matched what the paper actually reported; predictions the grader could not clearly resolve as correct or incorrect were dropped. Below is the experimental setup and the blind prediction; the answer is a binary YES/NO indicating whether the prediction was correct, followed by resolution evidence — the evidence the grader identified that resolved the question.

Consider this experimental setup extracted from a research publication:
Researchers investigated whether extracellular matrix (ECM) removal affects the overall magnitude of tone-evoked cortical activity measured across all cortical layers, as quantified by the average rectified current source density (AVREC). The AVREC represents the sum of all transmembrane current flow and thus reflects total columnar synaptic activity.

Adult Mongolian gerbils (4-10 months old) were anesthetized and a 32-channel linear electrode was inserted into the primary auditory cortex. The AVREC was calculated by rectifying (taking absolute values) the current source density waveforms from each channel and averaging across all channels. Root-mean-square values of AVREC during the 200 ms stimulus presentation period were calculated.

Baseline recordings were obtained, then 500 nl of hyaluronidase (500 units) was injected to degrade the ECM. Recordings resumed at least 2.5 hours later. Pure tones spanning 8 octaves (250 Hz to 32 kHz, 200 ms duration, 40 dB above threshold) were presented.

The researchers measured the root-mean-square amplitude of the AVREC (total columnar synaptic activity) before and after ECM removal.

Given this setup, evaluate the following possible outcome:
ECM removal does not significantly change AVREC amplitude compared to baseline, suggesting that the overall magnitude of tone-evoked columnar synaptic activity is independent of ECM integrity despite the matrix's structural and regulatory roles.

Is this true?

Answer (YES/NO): NO